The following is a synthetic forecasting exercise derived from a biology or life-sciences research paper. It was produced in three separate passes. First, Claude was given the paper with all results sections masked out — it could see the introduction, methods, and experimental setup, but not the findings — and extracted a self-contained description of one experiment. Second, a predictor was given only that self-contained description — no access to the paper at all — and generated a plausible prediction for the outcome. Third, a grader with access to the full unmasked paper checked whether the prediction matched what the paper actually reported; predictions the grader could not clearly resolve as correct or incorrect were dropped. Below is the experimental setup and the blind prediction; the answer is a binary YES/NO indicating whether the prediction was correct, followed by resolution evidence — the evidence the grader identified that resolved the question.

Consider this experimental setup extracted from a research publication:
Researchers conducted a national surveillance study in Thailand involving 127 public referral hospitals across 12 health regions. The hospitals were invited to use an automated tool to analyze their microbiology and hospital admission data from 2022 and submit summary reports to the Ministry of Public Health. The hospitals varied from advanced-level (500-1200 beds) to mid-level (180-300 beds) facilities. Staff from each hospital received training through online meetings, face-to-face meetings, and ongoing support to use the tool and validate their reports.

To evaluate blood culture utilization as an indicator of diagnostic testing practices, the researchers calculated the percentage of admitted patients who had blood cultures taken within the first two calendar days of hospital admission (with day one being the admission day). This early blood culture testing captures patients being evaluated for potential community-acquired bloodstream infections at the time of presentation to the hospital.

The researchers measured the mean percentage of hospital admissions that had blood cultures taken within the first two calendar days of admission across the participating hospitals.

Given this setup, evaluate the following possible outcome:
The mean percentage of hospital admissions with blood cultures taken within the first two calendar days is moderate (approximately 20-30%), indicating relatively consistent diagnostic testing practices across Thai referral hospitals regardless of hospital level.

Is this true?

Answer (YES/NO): NO